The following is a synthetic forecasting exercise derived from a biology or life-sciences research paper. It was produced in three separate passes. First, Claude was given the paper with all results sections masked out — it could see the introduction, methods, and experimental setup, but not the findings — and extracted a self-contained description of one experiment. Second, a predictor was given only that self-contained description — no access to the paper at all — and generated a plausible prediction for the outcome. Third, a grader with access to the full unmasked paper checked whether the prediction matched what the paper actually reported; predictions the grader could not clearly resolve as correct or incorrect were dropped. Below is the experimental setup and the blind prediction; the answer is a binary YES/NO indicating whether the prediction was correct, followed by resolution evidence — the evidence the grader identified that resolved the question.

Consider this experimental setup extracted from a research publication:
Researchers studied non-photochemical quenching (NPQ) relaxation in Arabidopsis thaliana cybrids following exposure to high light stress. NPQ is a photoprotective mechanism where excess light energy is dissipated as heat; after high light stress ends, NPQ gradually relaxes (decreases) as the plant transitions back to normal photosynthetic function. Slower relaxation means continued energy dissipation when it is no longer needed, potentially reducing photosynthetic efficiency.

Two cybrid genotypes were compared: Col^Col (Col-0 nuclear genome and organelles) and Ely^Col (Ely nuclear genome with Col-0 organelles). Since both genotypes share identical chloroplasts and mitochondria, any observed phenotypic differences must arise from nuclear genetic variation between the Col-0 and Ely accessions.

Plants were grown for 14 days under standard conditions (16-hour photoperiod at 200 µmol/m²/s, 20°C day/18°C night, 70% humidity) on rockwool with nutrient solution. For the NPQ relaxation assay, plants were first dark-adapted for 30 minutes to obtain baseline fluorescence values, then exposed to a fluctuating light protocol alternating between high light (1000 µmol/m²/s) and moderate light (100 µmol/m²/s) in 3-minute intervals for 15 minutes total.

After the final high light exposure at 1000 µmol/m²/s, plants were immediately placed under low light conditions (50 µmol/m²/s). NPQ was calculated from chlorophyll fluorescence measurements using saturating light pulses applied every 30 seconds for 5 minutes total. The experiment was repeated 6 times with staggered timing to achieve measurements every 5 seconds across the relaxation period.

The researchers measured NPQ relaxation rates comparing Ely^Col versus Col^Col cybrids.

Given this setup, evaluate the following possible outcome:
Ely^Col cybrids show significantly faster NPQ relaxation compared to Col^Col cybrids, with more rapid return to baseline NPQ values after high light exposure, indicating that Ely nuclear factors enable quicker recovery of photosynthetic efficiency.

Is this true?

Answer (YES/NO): YES